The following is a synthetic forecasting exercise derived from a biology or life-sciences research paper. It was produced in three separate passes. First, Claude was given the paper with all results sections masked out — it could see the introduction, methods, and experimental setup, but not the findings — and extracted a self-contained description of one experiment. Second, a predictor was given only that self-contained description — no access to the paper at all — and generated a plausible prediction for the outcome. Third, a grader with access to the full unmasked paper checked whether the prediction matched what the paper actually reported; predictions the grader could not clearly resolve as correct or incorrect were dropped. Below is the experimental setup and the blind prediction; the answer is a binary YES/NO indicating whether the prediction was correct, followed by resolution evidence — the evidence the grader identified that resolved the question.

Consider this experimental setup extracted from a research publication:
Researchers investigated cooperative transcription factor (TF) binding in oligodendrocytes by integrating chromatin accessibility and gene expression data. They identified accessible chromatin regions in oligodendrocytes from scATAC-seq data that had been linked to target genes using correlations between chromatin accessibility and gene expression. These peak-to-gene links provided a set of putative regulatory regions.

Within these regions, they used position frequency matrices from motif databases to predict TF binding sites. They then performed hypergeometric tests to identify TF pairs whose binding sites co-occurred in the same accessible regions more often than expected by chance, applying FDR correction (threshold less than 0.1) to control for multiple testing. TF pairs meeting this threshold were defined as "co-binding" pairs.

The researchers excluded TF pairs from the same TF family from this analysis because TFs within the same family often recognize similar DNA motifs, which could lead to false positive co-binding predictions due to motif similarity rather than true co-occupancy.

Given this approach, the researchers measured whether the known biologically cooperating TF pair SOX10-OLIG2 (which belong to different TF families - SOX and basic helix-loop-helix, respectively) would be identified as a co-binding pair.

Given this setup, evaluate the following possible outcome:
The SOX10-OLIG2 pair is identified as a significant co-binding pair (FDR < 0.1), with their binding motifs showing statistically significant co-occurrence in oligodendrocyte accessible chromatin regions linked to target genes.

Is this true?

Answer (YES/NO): YES